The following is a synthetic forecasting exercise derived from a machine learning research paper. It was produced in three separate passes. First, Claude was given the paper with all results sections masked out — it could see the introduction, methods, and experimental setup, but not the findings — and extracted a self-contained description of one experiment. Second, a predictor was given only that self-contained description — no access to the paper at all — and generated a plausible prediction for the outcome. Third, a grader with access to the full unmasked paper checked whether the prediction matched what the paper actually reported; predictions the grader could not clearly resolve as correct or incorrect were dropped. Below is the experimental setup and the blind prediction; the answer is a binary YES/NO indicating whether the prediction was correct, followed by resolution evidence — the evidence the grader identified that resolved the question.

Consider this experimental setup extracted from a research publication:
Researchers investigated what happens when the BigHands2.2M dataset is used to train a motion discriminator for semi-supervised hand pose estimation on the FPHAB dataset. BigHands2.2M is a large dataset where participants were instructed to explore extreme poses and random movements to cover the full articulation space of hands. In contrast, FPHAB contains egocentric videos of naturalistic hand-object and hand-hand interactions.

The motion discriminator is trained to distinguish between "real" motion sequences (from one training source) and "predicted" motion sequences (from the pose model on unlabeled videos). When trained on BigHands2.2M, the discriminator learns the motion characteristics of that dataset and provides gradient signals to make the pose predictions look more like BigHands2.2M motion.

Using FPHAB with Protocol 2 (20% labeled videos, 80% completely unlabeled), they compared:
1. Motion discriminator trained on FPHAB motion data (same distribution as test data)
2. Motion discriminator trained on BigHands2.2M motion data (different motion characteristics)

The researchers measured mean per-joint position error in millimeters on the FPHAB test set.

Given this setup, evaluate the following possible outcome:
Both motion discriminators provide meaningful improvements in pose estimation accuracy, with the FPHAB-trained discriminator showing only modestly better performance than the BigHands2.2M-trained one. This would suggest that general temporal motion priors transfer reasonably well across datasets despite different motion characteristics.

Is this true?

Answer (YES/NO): NO